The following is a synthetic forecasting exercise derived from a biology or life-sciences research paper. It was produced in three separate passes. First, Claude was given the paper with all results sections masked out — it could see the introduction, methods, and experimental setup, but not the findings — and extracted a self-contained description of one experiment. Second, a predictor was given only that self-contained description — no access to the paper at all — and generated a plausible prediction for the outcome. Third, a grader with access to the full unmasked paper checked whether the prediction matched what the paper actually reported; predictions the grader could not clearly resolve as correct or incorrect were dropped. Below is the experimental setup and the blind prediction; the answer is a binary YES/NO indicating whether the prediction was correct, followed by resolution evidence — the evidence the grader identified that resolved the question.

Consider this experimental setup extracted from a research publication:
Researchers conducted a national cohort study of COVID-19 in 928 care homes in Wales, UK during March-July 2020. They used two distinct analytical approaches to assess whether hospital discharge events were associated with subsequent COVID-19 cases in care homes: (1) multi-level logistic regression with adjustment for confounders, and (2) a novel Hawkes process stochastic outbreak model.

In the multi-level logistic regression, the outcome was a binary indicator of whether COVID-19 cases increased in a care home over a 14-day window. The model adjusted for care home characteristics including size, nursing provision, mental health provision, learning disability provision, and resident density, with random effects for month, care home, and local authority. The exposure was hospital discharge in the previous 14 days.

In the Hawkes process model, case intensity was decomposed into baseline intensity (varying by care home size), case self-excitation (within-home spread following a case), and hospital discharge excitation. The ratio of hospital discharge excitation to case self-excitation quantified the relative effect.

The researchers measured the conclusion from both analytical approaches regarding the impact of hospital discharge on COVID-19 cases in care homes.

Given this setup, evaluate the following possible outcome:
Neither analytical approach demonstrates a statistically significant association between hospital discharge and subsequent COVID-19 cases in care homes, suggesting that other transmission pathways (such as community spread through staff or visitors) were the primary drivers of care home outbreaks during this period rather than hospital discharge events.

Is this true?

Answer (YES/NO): NO